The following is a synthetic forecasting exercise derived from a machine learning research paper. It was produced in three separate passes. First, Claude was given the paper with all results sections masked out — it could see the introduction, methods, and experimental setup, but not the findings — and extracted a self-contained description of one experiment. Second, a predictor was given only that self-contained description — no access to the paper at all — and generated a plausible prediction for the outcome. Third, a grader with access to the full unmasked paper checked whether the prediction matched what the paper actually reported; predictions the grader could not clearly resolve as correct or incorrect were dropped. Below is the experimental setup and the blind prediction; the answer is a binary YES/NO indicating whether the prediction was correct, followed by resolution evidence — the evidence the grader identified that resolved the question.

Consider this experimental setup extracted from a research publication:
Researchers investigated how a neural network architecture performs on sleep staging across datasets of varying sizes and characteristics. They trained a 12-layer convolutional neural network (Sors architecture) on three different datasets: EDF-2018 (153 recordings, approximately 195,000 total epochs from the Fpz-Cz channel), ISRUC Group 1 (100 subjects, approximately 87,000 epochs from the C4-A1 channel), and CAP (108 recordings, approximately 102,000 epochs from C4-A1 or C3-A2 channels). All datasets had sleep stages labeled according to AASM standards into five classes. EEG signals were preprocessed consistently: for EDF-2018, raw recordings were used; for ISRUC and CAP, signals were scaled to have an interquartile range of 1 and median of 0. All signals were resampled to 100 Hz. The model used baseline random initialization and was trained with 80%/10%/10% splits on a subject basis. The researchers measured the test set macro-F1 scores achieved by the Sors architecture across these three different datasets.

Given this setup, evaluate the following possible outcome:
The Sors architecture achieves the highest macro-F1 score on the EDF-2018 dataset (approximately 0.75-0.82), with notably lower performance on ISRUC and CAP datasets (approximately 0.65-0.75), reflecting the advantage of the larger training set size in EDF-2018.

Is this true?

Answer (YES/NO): NO